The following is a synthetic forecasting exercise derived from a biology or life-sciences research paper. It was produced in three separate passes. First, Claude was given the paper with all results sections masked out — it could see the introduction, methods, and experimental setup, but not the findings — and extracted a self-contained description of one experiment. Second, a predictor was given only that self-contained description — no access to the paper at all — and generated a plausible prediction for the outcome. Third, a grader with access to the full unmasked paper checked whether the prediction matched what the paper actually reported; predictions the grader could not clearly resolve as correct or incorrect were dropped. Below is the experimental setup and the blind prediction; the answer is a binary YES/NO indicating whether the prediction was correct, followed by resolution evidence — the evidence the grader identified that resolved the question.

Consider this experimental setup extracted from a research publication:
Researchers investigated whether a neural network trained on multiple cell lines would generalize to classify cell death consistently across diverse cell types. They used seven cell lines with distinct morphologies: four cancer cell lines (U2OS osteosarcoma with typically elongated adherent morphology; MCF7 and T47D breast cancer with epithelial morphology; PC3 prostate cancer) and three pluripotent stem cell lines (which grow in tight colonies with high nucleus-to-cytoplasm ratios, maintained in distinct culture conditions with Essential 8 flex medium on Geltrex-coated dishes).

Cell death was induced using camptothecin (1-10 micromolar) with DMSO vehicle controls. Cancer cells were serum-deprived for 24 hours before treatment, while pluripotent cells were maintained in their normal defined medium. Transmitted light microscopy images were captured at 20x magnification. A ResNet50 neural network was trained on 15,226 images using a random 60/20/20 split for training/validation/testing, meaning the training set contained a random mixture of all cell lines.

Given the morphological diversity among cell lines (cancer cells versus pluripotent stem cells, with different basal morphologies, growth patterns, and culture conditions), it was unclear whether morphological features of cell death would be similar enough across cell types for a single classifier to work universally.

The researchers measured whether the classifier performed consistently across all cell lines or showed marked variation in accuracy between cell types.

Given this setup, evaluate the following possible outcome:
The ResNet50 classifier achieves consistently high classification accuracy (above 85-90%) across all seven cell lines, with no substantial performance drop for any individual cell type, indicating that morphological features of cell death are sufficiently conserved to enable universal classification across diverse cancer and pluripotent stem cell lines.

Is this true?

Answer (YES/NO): NO